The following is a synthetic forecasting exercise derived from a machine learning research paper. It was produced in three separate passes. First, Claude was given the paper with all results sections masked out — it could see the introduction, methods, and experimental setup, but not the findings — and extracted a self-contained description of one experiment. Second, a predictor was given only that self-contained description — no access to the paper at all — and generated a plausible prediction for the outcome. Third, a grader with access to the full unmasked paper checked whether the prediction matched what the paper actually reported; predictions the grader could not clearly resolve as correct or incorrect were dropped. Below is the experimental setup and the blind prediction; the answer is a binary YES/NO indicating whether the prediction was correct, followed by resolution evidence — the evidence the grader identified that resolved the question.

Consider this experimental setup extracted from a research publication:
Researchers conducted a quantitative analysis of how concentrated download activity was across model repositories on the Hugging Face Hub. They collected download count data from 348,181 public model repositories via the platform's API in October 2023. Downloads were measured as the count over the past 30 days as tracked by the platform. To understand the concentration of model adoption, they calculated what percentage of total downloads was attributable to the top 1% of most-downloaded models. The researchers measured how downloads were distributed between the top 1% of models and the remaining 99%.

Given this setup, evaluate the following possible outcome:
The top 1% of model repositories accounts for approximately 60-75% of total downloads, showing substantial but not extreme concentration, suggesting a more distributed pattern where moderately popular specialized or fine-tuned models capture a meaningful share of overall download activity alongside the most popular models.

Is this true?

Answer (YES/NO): NO